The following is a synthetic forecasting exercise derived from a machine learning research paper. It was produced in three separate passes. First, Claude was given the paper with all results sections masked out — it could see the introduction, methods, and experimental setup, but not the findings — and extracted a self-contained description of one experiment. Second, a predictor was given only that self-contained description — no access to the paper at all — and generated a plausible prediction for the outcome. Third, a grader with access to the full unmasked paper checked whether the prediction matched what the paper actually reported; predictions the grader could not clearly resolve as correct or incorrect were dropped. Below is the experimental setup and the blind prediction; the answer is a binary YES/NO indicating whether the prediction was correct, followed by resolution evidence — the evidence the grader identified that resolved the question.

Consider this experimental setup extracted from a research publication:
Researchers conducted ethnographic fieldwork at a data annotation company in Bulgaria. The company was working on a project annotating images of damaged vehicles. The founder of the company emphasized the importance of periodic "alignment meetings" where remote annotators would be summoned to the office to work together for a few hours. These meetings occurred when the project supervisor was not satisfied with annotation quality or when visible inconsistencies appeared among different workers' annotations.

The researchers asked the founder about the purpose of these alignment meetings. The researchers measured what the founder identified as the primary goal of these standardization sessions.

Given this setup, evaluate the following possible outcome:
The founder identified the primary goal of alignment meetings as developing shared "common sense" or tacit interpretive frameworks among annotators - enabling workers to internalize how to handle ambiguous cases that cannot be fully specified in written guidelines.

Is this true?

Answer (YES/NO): NO